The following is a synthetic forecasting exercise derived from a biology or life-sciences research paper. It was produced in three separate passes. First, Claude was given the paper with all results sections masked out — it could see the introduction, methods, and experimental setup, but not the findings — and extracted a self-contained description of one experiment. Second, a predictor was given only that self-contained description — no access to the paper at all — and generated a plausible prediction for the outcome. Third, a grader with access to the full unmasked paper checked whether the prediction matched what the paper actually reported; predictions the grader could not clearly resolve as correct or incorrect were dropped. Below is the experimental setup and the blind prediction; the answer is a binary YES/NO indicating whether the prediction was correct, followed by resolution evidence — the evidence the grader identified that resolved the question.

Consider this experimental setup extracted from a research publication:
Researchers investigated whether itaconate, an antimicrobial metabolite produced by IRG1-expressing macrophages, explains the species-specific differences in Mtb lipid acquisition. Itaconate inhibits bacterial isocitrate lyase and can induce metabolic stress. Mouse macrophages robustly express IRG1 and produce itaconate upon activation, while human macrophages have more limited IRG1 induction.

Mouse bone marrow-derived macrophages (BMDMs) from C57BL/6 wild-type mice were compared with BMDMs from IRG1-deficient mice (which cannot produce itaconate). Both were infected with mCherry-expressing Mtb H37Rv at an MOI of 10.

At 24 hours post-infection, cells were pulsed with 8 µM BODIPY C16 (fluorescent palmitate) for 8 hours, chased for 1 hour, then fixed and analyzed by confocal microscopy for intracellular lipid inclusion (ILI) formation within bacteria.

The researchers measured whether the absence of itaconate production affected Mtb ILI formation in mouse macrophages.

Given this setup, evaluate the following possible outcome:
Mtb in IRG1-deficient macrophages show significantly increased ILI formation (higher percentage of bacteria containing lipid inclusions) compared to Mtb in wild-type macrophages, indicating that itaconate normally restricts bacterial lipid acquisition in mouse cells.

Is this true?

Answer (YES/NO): NO